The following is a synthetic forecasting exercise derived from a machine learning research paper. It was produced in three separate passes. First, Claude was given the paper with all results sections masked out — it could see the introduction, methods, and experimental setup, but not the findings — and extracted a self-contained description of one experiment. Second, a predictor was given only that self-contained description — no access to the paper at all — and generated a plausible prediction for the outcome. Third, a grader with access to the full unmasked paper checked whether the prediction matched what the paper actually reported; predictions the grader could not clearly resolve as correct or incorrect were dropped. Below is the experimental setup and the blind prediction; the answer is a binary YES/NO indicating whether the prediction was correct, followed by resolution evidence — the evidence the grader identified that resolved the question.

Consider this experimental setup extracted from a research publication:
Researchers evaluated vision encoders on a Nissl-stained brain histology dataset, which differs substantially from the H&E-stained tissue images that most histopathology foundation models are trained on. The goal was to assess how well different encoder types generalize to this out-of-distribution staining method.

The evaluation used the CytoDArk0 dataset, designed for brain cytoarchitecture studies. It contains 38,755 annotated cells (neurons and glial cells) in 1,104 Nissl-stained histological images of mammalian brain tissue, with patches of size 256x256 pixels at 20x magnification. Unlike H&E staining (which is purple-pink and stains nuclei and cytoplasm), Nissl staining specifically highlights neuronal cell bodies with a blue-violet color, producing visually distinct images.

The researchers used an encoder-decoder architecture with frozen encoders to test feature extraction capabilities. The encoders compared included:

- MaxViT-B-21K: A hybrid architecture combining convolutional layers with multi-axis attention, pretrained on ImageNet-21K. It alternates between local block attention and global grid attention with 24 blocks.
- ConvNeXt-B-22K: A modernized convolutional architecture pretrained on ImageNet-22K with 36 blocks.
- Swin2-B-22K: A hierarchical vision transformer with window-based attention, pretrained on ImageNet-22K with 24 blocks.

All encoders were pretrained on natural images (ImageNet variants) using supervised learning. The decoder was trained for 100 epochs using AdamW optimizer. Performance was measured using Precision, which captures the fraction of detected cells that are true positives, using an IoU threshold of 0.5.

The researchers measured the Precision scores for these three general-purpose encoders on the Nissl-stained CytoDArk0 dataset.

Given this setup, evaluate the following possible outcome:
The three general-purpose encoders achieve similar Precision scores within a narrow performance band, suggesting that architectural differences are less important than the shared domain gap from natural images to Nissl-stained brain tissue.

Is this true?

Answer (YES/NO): NO